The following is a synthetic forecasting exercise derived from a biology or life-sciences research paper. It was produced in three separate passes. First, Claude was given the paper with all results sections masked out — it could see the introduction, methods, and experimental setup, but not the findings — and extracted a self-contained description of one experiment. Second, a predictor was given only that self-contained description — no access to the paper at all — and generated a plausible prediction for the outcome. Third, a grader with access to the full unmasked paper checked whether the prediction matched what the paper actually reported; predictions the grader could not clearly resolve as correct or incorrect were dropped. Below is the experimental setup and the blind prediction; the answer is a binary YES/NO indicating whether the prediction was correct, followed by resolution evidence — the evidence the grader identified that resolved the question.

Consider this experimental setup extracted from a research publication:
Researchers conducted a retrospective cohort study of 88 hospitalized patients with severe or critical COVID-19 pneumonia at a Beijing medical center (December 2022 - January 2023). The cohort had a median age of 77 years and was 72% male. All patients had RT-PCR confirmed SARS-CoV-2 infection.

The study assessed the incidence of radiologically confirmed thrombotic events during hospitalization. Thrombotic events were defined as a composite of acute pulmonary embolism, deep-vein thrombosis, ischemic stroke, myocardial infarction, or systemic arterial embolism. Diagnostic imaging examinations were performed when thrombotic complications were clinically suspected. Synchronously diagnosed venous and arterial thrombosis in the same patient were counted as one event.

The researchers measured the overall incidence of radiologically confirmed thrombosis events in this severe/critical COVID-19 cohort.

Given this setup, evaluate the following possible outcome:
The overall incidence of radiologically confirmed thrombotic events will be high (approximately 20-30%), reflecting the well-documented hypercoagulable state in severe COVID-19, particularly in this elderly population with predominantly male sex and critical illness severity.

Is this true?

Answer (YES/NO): NO